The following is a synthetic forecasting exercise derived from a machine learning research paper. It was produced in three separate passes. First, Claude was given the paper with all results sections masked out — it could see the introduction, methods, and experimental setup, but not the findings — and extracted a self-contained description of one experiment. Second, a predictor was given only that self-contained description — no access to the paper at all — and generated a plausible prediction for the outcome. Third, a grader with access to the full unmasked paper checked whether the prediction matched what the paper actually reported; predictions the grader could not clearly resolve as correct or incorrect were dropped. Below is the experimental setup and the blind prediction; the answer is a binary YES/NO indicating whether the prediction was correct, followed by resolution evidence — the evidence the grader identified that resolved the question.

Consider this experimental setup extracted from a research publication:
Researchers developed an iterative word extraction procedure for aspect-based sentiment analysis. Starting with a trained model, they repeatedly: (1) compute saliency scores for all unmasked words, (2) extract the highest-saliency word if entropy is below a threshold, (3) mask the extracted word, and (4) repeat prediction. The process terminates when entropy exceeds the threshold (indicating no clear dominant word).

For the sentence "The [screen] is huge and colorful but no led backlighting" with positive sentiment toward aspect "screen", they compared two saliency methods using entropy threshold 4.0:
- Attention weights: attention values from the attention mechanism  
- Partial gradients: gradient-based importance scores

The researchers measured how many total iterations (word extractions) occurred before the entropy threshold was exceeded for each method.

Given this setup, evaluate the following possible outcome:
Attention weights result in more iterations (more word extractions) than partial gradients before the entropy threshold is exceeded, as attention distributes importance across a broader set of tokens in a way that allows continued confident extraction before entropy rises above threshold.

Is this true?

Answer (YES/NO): YES